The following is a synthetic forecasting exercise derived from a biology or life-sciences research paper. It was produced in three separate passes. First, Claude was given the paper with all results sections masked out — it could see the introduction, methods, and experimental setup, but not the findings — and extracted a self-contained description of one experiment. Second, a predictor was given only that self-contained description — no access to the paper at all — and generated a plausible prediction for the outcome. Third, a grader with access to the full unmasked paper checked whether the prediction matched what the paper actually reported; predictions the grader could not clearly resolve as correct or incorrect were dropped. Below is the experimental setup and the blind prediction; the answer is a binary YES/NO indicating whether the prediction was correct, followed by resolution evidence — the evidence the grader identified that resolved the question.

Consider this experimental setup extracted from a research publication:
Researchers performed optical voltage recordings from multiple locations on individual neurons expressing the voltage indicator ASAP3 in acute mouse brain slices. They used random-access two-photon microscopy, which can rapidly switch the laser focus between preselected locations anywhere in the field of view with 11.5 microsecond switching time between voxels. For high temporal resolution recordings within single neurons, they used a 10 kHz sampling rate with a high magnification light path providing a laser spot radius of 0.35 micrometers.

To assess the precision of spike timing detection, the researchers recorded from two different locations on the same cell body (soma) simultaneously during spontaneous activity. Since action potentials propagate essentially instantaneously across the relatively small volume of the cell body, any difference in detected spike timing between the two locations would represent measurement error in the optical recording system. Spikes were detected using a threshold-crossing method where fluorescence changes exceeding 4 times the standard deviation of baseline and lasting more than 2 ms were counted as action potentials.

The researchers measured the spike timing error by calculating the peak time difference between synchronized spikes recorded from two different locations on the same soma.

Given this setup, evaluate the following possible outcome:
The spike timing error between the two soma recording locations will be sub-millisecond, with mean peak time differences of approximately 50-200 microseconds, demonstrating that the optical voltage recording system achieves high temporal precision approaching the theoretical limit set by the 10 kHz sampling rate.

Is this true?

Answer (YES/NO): NO